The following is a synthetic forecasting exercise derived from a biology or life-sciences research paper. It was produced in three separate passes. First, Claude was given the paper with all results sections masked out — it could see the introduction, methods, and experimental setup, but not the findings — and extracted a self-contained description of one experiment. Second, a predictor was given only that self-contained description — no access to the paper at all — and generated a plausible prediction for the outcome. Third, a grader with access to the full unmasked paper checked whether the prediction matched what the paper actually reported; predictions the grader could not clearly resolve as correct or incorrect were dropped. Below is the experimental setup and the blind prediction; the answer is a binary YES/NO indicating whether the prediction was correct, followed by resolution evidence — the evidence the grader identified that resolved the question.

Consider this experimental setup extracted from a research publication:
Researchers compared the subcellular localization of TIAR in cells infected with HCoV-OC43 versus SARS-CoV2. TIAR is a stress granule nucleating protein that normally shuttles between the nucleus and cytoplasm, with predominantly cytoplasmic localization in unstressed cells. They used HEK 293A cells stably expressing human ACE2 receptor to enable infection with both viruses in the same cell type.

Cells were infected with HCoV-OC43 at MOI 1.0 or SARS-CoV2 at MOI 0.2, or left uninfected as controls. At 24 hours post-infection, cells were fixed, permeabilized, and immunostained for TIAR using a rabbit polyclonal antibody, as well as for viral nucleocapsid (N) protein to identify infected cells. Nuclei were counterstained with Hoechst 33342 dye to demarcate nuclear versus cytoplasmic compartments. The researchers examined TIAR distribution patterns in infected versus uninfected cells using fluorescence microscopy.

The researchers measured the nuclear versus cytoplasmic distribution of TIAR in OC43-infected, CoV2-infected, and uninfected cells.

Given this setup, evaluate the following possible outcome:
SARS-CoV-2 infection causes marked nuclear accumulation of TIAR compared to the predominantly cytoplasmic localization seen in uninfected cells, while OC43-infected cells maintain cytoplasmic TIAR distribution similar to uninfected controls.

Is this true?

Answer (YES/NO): NO